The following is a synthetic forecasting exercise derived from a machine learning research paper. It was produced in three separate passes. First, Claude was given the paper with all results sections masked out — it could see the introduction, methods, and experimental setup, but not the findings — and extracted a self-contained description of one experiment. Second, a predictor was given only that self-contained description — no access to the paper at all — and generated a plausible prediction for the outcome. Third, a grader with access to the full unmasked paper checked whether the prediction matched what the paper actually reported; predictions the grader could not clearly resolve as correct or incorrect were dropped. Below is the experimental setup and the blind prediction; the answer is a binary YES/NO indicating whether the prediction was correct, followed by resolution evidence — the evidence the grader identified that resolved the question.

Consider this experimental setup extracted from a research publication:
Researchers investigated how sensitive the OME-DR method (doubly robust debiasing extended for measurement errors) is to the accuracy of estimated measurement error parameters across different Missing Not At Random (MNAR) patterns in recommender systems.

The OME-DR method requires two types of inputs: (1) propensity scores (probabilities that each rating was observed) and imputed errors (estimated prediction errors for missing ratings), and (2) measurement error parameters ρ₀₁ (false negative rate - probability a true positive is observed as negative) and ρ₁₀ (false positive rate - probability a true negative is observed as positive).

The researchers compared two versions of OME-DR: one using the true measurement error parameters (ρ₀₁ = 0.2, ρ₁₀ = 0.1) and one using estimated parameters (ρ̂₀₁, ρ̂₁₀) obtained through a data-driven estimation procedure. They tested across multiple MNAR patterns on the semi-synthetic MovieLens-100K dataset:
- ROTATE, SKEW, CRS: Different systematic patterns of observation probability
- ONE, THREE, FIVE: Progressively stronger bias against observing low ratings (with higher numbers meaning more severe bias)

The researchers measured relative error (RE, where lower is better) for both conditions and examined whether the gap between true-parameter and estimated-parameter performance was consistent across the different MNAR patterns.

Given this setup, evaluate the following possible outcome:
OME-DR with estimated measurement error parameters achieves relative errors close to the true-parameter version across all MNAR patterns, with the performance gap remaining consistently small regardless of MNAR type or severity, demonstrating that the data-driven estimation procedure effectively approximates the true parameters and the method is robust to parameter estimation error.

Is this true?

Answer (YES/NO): NO